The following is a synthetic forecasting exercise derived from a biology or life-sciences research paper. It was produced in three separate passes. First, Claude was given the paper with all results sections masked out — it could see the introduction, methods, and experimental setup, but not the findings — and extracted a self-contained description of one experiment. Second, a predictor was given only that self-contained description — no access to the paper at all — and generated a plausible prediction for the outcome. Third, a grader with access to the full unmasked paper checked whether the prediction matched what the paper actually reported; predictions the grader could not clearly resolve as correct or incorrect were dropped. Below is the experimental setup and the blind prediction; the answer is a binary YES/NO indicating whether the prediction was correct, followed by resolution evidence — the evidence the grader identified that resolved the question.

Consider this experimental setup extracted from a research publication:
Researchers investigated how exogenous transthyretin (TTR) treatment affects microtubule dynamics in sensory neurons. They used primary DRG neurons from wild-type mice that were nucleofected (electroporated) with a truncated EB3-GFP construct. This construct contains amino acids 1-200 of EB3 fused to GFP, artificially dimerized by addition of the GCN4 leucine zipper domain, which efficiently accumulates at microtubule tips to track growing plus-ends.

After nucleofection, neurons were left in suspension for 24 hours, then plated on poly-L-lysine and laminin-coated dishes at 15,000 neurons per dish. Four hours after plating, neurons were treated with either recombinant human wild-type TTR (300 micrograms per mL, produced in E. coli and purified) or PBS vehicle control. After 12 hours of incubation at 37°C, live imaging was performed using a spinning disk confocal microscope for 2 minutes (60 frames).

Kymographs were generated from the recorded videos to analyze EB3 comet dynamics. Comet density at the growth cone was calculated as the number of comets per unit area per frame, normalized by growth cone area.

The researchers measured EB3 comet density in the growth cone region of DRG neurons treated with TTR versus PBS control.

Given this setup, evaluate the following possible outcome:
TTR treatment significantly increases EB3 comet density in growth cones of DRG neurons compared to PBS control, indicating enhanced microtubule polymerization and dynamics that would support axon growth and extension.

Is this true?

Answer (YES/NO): YES